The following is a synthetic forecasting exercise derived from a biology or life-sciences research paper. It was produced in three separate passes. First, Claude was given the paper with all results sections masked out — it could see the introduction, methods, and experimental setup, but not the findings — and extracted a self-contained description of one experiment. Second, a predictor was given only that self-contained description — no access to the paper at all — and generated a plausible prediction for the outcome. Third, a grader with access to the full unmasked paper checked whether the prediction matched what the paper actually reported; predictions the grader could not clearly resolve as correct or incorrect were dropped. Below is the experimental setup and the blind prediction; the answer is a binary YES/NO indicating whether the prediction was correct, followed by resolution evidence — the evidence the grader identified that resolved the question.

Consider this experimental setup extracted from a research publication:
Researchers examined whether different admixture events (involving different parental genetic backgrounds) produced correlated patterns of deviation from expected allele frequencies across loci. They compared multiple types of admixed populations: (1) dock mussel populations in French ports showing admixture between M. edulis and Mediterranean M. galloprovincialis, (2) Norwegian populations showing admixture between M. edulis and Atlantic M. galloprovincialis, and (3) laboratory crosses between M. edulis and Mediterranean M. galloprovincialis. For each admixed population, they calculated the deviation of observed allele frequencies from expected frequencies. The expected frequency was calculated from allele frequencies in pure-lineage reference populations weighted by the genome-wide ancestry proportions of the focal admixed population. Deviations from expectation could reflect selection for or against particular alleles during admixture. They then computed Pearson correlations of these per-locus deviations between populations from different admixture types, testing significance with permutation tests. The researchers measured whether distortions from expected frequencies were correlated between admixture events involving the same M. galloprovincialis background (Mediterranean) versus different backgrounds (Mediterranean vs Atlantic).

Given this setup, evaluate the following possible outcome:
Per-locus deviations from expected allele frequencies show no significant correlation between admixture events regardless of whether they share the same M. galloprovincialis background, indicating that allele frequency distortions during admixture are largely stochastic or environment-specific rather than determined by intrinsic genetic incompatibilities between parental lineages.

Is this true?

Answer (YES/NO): NO